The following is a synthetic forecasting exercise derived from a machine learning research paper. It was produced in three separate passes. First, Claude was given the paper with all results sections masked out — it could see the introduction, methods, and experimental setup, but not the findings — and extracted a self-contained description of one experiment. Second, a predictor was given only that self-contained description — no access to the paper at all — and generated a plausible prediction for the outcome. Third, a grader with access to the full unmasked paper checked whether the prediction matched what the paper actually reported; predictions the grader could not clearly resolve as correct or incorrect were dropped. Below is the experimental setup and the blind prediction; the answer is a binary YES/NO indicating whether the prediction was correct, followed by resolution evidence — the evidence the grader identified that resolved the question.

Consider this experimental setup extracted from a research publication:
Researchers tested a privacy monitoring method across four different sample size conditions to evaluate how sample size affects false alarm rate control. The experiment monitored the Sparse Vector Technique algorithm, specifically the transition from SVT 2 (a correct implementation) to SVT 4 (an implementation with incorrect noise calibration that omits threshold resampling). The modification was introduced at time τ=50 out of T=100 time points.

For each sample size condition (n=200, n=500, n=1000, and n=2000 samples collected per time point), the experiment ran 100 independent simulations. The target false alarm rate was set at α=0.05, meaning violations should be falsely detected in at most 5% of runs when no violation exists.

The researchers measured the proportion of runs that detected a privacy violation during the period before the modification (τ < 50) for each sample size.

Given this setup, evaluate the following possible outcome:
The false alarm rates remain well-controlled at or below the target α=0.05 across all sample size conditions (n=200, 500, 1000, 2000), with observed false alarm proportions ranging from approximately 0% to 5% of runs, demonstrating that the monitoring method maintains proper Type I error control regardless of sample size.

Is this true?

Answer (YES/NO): YES